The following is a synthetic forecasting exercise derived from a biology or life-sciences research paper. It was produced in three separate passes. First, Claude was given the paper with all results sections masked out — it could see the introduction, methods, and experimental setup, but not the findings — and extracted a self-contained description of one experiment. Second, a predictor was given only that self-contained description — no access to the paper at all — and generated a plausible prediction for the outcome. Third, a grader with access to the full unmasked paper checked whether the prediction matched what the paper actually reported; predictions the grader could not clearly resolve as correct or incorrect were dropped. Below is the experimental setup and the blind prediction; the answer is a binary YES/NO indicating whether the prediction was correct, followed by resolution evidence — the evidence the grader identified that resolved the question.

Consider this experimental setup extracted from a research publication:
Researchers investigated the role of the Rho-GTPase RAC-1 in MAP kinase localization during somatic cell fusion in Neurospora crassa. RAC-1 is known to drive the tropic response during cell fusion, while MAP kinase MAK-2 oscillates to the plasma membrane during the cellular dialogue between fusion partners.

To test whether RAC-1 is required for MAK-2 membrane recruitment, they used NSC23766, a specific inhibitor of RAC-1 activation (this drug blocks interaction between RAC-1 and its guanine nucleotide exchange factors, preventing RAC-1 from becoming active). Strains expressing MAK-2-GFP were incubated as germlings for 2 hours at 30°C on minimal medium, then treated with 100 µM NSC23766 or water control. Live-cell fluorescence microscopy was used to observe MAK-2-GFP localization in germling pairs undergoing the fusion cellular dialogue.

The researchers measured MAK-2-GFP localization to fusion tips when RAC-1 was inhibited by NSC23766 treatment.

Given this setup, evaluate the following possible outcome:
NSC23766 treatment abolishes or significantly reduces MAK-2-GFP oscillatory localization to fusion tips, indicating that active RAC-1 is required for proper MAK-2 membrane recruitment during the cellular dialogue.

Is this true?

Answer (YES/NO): YES